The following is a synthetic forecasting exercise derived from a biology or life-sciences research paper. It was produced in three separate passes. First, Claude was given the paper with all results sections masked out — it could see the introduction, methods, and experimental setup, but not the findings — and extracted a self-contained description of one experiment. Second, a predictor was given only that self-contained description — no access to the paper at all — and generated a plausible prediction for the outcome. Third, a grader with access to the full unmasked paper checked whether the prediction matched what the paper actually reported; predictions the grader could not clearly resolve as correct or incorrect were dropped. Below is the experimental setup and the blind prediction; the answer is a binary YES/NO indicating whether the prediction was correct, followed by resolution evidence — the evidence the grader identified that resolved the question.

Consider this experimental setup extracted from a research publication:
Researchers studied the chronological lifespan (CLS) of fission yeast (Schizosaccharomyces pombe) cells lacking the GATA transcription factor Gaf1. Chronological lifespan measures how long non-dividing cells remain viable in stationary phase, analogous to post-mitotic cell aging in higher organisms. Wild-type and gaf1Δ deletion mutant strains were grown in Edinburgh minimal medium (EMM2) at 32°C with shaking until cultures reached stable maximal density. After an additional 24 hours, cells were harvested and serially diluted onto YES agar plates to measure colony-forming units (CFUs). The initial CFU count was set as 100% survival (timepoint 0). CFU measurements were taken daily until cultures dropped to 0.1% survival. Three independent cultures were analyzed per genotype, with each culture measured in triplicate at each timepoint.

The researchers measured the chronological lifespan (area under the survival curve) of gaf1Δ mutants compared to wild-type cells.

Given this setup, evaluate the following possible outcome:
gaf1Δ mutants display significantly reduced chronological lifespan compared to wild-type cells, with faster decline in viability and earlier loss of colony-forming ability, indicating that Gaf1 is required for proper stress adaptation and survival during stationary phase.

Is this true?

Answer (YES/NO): YES